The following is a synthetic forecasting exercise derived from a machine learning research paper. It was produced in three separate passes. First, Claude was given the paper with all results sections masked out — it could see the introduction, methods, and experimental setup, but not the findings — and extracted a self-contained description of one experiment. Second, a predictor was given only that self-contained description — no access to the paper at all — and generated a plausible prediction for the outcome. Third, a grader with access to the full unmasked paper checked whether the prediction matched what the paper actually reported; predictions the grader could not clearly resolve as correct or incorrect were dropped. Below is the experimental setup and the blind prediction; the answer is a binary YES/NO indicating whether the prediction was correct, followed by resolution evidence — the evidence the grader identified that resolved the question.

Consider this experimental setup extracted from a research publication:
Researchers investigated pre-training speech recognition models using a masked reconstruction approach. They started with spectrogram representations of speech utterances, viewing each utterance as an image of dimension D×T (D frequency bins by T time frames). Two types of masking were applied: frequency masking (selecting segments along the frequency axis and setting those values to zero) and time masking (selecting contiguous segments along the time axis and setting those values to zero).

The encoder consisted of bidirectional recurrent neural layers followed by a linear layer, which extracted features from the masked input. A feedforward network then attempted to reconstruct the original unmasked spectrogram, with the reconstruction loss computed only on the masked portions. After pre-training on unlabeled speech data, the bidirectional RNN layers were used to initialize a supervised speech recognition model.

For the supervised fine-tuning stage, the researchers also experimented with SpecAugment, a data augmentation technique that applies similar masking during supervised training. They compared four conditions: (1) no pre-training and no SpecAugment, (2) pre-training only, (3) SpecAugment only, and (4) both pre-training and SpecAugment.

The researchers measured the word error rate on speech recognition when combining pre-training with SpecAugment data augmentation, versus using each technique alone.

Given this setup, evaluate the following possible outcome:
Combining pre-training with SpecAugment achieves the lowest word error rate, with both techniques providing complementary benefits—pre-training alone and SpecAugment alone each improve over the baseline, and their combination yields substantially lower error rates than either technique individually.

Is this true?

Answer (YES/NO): YES